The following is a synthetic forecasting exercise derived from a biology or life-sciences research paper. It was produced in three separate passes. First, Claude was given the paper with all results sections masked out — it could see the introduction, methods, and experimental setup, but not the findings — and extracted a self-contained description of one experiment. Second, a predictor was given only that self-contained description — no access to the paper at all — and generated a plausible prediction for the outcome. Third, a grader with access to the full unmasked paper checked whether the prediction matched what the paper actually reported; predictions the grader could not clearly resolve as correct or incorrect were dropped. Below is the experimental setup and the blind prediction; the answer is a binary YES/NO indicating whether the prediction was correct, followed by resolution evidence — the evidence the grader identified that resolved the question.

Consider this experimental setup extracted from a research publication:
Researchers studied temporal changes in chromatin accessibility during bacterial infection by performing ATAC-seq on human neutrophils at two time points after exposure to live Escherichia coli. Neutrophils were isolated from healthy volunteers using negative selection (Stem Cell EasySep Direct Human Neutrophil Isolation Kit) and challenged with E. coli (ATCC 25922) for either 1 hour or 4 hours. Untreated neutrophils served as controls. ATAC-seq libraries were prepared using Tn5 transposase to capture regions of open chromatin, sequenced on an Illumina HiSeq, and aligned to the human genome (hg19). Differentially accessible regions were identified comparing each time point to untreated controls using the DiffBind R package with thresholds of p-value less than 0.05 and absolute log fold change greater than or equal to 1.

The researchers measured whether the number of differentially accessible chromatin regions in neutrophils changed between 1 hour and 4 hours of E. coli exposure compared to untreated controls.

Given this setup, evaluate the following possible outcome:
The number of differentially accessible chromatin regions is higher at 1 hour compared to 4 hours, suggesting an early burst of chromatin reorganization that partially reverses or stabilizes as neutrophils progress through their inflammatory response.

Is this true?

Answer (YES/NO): YES